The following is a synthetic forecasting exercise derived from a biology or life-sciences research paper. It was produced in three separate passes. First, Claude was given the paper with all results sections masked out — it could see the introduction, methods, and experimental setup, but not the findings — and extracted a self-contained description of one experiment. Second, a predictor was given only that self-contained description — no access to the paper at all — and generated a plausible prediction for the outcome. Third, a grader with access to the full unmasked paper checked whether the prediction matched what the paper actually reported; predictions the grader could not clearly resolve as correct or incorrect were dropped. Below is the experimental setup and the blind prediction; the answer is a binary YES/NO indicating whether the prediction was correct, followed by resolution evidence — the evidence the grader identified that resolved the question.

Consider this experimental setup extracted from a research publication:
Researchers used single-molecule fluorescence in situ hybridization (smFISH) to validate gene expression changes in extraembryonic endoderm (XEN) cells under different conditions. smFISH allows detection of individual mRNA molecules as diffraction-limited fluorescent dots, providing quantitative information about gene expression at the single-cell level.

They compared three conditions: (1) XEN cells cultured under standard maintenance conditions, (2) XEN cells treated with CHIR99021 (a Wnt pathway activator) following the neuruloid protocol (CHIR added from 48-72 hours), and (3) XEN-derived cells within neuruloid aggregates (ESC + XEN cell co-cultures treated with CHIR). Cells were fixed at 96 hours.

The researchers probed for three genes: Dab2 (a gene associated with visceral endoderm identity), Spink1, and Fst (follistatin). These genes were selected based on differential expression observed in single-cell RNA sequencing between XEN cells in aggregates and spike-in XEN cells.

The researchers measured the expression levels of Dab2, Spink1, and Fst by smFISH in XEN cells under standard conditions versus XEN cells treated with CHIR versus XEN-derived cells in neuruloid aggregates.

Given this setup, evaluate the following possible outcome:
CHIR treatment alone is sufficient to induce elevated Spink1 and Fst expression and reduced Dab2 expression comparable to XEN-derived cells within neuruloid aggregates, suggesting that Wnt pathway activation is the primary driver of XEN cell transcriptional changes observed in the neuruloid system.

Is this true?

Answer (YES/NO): NO